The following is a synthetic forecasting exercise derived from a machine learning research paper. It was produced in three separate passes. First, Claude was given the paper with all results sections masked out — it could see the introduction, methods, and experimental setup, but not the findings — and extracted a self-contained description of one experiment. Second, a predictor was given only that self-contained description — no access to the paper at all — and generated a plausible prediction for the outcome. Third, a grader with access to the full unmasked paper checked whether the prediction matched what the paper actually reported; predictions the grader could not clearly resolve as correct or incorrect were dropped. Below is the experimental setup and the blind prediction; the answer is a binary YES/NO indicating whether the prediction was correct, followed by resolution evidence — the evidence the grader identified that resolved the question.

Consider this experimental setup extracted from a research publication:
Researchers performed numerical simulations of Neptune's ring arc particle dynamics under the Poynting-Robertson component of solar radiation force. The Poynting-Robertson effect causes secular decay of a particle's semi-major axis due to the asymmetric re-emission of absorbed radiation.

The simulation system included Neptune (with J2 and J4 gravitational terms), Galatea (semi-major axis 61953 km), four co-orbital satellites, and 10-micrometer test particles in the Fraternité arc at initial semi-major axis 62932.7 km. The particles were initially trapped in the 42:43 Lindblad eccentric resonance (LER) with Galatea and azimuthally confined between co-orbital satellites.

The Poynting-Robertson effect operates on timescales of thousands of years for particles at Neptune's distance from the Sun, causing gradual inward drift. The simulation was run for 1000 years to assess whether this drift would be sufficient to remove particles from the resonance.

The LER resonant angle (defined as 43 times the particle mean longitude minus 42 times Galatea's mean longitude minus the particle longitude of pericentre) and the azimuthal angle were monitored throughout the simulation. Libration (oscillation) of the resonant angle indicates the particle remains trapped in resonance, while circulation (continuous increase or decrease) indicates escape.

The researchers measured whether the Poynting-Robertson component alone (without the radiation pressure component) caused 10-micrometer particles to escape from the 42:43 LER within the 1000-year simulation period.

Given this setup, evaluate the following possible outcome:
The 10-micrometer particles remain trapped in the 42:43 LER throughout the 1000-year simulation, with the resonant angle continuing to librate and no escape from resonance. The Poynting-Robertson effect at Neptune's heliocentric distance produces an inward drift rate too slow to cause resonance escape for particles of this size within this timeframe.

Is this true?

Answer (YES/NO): YES